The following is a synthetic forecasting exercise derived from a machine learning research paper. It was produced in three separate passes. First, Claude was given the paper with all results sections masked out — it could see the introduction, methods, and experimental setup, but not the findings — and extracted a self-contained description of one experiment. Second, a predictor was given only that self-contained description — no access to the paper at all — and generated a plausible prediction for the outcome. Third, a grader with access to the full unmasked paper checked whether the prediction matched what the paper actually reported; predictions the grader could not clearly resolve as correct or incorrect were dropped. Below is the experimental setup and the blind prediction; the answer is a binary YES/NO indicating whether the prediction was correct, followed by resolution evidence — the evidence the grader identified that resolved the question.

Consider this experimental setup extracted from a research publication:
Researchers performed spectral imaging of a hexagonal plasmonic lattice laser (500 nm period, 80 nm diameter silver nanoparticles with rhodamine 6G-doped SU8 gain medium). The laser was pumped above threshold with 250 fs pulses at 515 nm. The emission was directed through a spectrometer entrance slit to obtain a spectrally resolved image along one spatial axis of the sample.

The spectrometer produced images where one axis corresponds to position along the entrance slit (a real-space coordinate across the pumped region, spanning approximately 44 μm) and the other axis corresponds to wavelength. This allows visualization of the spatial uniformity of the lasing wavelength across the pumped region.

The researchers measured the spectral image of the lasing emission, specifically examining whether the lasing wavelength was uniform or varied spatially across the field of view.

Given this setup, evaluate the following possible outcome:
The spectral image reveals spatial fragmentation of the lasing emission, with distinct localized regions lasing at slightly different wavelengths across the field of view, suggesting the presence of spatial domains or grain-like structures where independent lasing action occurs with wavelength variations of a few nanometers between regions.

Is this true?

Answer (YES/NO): NO